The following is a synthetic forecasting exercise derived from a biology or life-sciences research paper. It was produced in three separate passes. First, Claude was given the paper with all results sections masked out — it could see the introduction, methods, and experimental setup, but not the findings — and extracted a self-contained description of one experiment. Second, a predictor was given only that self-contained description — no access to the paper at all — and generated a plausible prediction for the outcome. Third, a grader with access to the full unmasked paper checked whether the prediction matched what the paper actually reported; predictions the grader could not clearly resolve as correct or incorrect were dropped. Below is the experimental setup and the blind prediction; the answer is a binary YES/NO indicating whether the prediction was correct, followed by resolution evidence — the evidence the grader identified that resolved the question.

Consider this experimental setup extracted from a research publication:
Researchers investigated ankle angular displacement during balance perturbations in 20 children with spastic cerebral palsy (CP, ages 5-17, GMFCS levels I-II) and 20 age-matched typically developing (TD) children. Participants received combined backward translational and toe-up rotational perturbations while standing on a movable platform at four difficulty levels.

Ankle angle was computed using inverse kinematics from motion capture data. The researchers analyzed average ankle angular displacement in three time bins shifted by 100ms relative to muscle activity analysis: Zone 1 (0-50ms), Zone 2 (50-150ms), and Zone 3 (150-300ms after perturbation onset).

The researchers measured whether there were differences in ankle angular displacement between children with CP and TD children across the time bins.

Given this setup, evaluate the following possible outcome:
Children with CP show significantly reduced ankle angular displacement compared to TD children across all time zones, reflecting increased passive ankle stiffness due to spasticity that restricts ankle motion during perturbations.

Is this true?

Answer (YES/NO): NO